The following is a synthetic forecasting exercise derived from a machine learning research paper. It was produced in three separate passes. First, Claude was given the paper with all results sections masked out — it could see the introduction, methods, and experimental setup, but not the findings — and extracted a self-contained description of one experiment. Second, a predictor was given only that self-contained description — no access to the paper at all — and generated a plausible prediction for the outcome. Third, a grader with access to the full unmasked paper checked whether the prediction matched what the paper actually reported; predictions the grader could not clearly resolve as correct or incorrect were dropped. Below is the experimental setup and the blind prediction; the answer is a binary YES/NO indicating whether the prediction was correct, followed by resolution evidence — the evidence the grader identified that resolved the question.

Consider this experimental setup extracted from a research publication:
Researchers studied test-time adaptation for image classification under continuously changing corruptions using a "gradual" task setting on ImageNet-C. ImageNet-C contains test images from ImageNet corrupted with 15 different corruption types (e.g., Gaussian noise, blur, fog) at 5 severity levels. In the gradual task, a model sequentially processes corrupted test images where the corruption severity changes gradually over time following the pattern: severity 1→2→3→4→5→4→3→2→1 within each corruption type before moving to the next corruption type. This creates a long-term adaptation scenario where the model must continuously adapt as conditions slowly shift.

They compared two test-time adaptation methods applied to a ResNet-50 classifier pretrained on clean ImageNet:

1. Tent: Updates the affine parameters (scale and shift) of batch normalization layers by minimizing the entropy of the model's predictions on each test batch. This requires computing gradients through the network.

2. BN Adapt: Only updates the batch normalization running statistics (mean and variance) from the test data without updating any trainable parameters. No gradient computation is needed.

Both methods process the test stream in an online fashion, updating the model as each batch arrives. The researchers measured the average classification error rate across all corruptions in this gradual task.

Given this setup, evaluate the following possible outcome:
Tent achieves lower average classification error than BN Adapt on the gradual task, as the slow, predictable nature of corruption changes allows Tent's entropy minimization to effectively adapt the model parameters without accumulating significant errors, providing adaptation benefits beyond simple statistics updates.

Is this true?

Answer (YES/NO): NO